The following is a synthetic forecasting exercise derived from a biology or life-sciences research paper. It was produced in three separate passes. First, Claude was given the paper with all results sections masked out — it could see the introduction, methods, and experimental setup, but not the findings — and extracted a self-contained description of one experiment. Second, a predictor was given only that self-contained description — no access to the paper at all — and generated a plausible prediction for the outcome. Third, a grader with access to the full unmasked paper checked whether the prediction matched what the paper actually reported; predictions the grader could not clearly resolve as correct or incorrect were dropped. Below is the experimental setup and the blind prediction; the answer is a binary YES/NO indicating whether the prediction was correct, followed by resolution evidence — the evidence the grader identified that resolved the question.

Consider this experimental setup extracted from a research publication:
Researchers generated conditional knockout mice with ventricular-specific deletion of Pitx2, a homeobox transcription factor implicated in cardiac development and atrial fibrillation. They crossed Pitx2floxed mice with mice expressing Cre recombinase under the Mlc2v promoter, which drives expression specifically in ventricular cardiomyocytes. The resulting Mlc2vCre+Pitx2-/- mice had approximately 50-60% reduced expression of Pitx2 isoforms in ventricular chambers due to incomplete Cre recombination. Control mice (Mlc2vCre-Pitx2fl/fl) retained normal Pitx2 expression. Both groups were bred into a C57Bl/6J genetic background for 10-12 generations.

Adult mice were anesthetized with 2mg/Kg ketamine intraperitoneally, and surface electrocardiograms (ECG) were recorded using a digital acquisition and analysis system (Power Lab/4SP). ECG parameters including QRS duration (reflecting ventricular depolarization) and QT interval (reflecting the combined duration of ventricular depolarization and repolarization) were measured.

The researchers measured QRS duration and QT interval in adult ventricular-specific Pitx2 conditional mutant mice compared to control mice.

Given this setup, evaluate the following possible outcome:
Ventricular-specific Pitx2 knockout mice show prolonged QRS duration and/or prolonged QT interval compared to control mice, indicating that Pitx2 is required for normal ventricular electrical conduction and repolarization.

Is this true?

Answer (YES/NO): YES